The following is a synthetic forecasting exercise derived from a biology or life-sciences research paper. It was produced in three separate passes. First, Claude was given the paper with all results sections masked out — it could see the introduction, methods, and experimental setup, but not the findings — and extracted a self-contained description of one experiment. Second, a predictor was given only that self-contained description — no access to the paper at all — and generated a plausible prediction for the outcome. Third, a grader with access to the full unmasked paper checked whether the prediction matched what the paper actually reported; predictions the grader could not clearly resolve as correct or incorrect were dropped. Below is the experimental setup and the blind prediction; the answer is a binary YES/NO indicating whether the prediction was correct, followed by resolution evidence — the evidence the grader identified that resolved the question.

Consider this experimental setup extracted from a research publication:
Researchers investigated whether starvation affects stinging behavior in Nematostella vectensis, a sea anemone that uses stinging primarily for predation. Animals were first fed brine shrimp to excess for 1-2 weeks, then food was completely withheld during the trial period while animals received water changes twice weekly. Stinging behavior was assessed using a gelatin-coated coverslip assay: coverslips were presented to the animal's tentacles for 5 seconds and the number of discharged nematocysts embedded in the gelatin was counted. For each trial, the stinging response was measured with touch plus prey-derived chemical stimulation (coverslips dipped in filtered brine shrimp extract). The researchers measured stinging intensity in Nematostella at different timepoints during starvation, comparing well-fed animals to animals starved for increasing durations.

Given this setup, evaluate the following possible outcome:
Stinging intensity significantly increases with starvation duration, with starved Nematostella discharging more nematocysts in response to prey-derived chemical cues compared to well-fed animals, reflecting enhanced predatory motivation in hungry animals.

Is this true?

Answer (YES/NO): YES